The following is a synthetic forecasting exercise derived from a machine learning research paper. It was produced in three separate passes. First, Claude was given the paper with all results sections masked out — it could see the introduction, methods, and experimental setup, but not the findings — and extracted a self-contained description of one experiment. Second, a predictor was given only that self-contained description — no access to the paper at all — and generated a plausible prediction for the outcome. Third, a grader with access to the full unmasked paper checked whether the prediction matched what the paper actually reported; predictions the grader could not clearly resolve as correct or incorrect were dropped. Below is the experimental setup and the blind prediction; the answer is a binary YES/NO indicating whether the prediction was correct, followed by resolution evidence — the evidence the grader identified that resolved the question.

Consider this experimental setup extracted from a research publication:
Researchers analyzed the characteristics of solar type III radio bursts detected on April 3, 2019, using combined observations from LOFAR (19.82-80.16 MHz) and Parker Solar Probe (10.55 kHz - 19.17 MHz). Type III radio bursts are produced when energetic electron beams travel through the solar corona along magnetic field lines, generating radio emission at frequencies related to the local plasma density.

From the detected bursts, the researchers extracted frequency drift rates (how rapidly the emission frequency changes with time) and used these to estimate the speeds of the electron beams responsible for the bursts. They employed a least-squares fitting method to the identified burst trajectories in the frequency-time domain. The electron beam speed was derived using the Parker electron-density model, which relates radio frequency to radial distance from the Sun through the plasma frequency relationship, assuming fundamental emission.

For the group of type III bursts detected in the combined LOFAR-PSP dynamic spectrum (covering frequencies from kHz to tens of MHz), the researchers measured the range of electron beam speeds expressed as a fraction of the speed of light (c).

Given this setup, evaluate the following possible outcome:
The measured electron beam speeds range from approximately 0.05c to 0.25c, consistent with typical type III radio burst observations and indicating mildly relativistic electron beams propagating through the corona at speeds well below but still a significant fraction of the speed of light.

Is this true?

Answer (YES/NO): NO